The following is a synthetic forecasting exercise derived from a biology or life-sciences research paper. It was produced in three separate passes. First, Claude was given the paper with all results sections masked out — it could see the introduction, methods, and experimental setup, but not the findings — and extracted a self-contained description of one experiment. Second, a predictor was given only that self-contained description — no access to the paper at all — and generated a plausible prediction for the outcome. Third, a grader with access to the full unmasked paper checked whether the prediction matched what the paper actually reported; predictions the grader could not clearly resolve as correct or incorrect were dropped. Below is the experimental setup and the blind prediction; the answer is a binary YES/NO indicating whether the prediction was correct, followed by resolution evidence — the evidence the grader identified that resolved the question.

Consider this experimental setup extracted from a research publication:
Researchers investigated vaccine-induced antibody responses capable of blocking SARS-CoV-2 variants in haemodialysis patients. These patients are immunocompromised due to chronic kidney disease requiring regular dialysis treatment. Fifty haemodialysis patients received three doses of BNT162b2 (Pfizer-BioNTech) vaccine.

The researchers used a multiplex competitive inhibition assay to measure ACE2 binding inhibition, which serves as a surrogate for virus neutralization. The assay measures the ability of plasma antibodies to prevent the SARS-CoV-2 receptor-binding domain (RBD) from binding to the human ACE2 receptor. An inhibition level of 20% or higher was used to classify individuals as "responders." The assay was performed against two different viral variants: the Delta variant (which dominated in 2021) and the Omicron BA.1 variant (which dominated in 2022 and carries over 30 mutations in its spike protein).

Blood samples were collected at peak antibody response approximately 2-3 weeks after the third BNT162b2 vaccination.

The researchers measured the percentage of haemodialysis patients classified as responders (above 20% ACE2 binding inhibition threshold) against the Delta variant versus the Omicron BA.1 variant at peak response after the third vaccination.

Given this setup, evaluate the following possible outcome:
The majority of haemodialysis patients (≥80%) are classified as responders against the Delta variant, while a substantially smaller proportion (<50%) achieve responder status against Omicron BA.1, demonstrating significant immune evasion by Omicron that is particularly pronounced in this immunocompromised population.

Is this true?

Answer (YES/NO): NO